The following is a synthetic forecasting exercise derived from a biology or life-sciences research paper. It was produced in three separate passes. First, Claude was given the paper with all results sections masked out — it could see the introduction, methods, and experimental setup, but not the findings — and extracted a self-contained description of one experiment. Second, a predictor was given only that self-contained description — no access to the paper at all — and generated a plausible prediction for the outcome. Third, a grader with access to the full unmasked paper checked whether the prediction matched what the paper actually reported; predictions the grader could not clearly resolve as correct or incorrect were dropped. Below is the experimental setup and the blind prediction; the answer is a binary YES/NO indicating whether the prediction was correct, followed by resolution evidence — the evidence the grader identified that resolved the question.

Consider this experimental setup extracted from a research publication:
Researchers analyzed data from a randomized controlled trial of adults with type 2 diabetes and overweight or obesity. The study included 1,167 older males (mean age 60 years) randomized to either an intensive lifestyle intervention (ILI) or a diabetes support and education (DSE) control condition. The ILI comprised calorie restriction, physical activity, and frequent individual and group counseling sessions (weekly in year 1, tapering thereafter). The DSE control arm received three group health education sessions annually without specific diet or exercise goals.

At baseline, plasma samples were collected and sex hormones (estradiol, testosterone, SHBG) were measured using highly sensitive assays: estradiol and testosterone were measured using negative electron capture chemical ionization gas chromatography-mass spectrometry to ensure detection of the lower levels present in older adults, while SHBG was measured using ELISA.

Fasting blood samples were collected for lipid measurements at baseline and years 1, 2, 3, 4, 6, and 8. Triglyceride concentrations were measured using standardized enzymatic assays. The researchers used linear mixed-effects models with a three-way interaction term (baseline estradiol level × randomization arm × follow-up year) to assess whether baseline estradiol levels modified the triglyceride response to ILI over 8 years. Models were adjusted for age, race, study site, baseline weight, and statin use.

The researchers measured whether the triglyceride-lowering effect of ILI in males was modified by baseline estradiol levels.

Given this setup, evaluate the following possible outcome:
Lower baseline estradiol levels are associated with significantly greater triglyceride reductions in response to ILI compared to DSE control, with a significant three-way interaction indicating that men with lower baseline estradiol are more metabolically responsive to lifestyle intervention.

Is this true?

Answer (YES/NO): YES